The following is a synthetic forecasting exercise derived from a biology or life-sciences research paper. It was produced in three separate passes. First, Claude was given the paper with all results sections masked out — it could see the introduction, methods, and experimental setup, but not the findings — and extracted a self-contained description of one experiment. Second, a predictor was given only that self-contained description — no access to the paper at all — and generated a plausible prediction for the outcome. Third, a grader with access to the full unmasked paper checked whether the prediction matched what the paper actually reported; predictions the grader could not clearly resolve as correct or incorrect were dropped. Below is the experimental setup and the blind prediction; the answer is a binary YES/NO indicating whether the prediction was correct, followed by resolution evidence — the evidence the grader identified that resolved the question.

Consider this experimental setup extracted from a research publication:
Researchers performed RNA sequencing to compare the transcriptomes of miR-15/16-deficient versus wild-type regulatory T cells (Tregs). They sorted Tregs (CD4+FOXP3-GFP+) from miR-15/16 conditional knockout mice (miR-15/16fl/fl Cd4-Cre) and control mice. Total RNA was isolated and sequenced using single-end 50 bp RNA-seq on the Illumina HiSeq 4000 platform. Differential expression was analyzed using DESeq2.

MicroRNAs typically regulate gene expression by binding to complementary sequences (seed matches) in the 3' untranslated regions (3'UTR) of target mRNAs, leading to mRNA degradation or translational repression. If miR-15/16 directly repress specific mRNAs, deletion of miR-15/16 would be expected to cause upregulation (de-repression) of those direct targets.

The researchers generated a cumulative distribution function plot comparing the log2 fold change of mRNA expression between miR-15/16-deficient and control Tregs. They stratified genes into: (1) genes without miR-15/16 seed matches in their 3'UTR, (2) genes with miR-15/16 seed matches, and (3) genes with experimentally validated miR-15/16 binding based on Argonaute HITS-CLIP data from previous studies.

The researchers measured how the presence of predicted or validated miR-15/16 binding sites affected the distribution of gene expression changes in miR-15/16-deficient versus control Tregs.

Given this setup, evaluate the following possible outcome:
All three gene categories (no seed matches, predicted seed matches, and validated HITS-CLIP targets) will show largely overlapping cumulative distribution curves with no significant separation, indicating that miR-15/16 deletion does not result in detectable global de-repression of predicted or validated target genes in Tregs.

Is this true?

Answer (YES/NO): NO